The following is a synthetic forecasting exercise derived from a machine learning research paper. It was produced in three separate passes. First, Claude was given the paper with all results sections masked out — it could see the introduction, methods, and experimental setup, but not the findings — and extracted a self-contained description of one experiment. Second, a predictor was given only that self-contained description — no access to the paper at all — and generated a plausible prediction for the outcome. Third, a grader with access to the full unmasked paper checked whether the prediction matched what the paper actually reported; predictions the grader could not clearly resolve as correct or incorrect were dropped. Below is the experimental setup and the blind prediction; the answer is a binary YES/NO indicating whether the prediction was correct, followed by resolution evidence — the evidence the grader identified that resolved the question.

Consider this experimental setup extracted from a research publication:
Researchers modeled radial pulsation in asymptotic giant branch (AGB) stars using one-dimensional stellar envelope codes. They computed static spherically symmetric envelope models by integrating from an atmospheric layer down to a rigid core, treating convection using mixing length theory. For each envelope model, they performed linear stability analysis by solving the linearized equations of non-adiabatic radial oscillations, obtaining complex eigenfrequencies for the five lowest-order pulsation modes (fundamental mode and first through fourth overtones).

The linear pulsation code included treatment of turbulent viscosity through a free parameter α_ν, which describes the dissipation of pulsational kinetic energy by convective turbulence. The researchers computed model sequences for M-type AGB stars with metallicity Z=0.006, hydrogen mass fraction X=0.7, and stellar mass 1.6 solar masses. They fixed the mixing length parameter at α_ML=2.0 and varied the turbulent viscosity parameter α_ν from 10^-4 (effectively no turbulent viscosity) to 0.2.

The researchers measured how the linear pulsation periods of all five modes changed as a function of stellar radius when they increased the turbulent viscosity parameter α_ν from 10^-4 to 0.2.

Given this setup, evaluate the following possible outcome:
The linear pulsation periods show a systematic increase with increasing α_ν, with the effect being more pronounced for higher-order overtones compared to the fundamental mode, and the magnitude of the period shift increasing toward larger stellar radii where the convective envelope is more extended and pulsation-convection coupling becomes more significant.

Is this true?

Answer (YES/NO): NO